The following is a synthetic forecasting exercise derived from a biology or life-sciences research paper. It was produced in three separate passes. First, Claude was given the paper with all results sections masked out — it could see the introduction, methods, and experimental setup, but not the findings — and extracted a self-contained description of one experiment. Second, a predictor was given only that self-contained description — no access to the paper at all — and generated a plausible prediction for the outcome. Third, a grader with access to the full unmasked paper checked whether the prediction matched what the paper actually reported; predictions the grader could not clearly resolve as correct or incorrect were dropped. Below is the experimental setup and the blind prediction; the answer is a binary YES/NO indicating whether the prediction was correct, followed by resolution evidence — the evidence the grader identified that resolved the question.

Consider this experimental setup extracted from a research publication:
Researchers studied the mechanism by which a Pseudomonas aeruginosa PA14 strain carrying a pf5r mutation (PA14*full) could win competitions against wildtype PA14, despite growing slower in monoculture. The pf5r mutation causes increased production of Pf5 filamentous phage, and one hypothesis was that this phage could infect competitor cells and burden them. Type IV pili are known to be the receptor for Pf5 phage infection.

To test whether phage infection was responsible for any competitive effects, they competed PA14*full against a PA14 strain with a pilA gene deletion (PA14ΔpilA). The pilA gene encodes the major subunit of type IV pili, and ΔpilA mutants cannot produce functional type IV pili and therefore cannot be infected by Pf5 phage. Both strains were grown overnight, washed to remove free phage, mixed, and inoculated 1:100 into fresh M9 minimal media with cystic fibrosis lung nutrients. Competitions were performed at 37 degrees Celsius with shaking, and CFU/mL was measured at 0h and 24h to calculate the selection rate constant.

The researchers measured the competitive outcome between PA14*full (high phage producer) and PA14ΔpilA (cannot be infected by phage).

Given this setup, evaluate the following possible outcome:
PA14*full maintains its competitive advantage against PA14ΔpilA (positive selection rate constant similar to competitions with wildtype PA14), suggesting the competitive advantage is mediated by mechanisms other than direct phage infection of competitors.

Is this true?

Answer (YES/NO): NO